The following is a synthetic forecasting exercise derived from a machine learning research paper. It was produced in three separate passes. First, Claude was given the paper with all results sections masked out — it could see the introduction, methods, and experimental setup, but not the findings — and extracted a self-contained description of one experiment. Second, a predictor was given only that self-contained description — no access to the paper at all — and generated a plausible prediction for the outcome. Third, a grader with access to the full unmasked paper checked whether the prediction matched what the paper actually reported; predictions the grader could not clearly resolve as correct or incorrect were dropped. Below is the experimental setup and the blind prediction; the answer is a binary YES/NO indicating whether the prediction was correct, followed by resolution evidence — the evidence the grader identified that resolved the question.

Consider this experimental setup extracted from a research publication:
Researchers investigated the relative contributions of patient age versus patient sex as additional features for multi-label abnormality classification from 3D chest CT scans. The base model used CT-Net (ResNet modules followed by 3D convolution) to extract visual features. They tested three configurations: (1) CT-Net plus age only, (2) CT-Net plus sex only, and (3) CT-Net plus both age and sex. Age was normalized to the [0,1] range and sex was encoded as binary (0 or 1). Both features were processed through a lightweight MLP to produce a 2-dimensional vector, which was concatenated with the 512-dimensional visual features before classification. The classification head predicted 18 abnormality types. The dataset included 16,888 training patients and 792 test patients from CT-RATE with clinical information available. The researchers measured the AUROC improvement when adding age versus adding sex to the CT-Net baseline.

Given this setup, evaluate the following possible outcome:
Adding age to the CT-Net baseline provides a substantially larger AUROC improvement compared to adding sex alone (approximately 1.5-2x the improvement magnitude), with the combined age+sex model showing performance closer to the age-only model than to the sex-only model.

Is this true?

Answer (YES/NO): NO